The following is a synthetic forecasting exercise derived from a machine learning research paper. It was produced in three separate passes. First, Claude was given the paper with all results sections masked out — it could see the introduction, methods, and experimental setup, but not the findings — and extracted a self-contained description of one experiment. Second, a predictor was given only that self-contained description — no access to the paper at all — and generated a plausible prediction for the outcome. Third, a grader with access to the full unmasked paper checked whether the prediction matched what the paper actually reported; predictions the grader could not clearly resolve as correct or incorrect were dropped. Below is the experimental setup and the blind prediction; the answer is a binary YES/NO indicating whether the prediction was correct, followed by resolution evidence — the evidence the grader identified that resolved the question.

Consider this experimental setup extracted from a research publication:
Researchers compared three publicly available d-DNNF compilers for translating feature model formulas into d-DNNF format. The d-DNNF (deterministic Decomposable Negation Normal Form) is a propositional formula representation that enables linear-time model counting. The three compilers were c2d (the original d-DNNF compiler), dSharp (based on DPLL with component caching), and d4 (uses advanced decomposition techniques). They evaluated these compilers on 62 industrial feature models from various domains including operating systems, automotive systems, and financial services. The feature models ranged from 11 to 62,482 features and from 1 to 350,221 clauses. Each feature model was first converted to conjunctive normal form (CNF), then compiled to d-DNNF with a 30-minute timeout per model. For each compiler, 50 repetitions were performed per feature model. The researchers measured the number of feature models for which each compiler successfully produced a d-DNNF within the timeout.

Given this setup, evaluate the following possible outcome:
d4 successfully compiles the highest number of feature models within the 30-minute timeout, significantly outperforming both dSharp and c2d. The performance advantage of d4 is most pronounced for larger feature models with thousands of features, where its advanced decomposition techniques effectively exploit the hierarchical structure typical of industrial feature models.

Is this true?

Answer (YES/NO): NO